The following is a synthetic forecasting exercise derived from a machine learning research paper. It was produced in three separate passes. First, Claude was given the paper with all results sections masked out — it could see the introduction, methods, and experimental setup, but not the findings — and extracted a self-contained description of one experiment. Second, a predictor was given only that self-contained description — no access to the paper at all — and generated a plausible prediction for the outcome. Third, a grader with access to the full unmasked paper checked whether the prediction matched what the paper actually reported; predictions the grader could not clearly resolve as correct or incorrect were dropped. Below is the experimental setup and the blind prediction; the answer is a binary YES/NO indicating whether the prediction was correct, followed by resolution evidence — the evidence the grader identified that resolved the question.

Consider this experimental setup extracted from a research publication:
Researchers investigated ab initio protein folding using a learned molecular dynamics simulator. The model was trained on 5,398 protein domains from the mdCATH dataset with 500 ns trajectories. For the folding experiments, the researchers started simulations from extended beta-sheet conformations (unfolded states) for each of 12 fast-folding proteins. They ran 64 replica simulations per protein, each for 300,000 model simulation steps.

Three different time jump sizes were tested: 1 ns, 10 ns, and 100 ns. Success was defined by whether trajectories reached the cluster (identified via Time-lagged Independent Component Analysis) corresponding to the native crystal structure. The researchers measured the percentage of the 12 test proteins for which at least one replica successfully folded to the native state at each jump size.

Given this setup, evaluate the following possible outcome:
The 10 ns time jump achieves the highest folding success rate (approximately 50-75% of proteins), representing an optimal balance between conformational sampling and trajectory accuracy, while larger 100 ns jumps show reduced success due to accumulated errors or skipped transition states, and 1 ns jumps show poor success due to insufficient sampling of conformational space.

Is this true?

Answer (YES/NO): NO